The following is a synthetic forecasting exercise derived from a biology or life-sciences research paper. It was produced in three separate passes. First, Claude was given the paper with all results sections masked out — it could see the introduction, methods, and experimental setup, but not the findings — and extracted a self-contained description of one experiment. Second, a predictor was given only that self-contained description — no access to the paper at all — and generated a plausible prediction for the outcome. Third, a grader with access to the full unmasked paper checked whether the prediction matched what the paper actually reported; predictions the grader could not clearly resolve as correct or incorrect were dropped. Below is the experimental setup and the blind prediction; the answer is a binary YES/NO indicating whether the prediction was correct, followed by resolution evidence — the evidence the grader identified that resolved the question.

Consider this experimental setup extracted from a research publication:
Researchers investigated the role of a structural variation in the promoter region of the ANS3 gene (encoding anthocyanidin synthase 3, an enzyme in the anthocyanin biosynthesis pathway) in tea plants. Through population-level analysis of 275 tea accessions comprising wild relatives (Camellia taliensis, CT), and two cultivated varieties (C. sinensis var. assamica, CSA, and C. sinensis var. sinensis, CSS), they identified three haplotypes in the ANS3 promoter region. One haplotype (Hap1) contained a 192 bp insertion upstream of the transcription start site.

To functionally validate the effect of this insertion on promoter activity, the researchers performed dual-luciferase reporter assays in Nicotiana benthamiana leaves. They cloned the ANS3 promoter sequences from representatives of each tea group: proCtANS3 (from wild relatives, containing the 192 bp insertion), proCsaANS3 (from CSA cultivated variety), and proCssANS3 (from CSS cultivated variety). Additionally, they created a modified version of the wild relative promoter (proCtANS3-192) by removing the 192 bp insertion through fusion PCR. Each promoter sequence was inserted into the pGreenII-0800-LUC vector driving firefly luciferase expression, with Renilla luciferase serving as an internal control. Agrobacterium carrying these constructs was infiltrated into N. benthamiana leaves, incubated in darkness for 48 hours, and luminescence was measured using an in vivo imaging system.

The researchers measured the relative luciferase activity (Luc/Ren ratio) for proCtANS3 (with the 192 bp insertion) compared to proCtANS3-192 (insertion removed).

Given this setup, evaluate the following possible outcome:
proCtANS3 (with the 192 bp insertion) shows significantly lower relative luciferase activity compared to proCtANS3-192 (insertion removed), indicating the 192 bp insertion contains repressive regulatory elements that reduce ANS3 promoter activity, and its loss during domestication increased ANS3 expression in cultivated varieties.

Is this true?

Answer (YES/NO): NO